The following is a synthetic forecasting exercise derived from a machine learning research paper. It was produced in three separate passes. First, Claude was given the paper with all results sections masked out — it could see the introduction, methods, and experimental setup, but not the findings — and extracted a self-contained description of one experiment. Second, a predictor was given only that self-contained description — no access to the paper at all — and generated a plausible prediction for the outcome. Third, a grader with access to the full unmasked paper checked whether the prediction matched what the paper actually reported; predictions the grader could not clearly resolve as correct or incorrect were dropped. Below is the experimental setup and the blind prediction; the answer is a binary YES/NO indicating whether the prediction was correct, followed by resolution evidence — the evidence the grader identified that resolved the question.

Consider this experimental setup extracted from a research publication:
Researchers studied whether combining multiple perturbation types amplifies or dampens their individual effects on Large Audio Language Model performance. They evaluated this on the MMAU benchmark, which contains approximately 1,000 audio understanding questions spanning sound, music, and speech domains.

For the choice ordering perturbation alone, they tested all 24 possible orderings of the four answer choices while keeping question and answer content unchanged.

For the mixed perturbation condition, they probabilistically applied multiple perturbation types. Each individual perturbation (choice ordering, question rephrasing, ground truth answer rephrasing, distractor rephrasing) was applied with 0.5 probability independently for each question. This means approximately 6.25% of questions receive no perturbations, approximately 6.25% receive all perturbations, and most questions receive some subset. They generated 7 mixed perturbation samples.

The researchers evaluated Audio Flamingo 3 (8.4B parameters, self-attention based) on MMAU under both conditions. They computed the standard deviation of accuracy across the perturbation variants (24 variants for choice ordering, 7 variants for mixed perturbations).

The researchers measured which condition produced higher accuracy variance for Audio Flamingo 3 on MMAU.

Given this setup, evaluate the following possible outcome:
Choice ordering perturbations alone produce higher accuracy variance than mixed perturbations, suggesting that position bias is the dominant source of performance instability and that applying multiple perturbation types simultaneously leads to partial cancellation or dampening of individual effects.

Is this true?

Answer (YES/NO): NO